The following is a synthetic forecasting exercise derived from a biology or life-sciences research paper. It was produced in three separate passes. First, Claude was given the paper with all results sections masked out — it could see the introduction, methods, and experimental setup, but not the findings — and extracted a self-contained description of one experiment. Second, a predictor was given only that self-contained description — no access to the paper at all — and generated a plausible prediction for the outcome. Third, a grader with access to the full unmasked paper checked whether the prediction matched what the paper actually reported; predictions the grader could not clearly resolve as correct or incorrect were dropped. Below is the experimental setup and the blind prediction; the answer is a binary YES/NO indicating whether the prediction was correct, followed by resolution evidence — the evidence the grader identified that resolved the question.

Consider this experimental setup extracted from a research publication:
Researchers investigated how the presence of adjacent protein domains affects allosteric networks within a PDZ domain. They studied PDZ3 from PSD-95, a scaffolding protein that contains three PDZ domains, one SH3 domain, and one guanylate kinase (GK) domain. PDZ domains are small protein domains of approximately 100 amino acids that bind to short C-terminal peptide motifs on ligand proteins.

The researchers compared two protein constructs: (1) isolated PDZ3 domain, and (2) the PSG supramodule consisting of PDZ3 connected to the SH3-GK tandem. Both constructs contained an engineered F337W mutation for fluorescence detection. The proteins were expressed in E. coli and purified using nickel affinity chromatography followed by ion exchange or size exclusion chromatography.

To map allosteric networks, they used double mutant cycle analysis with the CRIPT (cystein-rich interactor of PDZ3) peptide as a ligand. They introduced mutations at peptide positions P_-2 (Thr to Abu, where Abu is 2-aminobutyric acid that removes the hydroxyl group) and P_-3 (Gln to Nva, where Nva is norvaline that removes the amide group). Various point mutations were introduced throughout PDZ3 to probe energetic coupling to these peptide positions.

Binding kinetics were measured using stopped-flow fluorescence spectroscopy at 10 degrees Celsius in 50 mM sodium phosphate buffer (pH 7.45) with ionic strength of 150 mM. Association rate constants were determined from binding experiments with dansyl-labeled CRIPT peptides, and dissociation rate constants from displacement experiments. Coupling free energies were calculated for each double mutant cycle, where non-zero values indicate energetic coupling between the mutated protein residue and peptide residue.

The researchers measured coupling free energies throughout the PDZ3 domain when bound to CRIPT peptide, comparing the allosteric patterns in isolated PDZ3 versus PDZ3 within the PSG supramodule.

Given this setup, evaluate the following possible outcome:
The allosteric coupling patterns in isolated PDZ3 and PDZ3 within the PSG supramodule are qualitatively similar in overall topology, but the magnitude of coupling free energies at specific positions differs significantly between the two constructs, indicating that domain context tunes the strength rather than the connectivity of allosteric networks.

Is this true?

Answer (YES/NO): NO